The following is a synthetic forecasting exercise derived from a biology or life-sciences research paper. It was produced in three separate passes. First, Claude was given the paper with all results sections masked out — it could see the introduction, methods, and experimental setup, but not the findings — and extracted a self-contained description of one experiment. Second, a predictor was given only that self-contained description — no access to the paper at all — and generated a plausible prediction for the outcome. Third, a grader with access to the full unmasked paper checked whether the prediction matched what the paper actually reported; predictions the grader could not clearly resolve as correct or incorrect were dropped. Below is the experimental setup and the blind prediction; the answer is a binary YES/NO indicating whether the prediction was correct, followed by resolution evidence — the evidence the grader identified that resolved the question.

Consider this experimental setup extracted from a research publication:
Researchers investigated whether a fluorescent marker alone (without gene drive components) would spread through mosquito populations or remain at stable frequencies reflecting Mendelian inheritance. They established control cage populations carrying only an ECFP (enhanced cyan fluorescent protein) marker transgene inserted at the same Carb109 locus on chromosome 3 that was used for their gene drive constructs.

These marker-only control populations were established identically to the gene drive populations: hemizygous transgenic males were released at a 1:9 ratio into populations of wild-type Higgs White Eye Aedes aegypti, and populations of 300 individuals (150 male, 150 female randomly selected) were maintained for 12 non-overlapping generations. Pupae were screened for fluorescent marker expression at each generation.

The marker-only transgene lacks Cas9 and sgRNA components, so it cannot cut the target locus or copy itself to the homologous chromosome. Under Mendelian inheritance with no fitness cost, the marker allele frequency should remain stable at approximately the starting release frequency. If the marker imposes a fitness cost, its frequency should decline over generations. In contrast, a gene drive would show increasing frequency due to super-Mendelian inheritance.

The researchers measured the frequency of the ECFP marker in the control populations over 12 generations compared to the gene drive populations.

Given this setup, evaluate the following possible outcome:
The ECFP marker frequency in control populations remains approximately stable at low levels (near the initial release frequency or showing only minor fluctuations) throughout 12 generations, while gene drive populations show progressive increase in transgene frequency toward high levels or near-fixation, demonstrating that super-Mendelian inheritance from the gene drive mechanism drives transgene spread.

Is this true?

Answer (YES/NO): NO